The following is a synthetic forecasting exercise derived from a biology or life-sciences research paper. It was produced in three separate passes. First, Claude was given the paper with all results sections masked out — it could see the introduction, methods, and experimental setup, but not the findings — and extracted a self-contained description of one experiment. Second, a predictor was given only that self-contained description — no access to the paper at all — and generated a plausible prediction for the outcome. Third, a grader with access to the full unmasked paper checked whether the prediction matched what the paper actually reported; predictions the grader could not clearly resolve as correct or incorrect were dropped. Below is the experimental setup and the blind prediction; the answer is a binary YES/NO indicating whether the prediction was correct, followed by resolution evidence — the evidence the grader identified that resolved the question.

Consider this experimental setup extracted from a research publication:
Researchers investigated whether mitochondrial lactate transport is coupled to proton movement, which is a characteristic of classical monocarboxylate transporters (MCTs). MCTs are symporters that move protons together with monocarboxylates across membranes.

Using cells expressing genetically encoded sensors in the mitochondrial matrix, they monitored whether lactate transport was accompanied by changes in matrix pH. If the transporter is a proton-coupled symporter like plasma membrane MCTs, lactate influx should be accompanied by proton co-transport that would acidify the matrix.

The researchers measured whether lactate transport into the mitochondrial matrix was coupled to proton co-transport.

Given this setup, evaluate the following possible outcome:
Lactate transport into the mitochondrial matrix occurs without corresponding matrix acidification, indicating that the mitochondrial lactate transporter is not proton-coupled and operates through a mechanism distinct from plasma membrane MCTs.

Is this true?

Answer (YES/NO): NO